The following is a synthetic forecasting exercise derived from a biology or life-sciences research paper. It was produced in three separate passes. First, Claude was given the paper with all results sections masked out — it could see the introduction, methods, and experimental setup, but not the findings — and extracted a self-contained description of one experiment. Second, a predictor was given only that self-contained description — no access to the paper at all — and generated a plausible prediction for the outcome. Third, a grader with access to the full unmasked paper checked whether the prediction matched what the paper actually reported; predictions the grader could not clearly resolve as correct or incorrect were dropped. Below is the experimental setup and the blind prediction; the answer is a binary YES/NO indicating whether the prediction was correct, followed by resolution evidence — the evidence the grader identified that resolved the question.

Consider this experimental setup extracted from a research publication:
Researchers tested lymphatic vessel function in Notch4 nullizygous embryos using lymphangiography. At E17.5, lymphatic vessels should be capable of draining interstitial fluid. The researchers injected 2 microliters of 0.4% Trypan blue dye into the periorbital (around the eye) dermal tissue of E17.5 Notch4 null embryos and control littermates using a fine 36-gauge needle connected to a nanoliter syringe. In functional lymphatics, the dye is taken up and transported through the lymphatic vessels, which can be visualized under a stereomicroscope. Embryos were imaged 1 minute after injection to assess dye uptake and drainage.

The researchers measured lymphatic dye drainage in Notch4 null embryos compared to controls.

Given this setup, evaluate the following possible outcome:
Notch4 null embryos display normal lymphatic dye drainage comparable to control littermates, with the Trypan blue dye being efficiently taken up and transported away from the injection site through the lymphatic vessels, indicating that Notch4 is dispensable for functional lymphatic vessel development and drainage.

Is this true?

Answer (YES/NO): NO